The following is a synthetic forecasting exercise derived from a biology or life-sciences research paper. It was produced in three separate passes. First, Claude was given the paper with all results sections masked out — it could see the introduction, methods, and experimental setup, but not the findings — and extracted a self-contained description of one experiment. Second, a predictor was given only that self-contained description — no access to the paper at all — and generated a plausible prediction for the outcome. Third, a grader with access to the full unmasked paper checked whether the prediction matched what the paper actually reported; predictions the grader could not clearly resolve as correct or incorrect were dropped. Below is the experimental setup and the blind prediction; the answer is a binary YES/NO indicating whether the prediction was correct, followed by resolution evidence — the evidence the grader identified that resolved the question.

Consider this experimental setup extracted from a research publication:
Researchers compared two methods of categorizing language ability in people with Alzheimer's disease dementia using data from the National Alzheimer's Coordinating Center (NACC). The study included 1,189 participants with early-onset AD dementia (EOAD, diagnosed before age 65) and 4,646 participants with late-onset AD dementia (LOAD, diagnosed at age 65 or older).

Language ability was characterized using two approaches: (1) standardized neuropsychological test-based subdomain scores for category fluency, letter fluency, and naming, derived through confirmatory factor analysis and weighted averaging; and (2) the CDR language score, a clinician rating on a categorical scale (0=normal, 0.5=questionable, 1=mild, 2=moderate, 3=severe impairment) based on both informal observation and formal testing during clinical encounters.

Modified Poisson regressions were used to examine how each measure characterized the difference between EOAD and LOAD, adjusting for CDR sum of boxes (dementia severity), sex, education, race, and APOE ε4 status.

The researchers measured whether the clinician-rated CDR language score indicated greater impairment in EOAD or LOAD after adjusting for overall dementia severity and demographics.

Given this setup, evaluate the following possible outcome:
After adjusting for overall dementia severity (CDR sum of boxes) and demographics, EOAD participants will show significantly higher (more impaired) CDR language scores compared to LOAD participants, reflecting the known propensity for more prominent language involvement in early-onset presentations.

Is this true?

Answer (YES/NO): YES